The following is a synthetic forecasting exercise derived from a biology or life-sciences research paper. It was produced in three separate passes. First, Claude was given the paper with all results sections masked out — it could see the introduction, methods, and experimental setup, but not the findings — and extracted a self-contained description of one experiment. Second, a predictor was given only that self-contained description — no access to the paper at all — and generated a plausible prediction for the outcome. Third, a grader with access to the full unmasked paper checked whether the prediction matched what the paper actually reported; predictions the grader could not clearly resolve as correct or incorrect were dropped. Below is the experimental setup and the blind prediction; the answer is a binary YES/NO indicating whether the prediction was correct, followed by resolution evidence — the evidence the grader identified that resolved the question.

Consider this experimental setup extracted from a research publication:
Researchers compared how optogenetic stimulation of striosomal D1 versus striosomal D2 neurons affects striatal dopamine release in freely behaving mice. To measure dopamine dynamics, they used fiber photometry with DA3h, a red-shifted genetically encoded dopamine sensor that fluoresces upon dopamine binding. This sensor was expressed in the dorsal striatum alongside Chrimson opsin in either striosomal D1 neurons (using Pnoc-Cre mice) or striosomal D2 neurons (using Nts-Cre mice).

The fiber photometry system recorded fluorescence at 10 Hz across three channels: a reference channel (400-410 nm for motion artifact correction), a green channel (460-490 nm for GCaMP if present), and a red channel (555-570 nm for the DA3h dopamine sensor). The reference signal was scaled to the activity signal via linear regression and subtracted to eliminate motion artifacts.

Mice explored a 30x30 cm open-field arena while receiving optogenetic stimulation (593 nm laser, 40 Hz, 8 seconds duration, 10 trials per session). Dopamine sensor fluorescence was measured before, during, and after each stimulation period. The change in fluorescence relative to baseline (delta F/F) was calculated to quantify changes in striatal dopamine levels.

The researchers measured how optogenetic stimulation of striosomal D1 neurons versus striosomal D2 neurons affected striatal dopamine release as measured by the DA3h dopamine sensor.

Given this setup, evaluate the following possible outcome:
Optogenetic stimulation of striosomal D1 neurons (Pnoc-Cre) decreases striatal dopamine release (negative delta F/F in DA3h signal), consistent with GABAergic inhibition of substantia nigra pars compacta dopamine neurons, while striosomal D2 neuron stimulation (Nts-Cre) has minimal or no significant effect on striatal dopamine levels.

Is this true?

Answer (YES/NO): NO